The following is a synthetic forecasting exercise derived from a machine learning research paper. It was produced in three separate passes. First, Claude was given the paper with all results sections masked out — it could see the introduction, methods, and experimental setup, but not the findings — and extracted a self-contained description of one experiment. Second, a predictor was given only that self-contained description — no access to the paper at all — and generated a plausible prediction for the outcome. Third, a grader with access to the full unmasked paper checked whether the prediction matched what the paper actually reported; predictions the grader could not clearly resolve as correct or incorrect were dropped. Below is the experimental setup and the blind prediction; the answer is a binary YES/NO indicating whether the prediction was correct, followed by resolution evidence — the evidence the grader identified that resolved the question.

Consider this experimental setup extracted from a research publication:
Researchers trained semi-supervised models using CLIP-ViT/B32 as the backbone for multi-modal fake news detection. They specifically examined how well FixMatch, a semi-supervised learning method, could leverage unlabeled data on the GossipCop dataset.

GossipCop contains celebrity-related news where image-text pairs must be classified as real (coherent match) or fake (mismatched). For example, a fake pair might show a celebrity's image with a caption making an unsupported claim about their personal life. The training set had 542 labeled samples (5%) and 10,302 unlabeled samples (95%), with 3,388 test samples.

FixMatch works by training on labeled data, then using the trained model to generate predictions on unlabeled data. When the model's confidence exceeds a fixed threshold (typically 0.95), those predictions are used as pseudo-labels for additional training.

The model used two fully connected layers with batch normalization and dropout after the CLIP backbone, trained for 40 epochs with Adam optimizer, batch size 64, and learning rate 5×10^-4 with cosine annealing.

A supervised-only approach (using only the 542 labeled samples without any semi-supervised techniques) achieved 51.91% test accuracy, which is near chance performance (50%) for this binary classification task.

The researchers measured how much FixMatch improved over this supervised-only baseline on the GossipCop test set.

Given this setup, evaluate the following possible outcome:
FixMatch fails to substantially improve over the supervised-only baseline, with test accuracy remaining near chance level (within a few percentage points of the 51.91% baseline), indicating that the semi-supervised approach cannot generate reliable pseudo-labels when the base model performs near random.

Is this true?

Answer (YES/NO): NO